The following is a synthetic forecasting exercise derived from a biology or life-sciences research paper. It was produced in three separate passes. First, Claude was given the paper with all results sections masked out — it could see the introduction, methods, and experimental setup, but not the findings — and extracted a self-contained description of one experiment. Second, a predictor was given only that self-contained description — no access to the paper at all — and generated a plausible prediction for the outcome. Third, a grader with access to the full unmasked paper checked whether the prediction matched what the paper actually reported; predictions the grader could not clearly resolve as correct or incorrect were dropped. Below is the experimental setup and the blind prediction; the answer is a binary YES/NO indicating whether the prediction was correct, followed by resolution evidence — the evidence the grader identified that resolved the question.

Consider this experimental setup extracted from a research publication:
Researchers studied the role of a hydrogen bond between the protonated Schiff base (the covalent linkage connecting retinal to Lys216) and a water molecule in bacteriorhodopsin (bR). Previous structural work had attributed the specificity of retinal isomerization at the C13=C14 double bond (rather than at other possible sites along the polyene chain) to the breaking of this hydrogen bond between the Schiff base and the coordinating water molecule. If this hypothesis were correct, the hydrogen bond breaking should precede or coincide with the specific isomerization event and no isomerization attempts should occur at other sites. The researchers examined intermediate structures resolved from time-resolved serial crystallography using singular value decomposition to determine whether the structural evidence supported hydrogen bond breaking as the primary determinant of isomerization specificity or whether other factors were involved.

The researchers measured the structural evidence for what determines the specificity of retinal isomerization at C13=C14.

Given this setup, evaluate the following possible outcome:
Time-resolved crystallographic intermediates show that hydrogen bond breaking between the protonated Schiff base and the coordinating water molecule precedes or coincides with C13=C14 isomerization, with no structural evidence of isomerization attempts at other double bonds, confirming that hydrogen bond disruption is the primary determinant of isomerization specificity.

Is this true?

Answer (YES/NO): NO